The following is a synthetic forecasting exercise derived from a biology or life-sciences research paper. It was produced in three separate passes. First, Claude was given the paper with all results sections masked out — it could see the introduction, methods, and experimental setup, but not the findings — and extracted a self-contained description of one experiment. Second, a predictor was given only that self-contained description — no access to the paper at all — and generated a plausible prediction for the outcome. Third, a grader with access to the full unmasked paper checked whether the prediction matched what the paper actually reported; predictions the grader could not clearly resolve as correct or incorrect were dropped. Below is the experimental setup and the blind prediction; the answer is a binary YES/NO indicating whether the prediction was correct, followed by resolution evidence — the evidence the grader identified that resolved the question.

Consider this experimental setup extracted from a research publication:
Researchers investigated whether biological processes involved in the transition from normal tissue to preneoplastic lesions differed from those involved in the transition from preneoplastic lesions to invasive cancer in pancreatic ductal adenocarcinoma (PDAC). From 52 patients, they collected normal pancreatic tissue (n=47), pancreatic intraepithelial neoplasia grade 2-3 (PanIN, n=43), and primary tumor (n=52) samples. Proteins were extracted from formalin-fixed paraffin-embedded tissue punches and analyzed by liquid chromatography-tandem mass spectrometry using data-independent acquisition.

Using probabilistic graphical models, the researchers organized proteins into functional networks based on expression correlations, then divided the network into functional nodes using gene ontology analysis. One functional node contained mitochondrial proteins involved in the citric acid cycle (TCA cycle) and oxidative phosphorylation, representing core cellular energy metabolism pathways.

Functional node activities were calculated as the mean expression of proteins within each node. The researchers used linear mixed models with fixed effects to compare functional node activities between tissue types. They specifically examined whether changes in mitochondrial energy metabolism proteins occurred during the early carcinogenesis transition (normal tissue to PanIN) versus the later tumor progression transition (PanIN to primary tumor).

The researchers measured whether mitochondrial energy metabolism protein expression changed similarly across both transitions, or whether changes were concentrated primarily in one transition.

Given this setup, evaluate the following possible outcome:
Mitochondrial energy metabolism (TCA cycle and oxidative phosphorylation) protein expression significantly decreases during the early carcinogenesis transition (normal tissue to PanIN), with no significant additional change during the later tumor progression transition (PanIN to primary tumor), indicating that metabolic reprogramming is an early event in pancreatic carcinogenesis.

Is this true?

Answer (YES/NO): NO